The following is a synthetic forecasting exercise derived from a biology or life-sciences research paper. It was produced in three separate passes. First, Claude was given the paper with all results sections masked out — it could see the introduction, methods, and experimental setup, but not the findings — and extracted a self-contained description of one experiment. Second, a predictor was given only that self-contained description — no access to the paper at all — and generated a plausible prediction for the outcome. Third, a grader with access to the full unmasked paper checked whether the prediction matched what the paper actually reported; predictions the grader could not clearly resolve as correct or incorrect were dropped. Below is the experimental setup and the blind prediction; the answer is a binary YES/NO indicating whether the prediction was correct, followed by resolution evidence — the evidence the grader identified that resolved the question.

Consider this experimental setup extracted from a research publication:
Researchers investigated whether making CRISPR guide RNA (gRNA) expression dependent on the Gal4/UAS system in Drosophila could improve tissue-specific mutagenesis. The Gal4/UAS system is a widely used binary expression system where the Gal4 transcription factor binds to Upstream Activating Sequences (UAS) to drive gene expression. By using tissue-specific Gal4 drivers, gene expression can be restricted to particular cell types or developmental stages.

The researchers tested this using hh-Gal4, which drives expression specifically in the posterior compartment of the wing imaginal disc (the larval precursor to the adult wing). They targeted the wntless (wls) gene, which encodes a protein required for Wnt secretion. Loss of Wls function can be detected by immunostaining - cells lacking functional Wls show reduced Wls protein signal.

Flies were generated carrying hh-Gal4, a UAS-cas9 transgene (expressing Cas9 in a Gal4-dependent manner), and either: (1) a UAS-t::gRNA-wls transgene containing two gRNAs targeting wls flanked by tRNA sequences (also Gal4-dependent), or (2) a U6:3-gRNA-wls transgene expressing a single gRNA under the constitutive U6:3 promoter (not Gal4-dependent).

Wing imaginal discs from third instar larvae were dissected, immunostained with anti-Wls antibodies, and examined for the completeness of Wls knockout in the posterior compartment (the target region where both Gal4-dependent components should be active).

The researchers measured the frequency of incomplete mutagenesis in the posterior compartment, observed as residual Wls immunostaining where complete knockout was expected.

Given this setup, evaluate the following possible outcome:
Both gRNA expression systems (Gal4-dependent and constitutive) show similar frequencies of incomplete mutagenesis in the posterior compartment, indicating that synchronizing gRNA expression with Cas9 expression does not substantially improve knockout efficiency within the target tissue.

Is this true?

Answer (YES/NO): NO